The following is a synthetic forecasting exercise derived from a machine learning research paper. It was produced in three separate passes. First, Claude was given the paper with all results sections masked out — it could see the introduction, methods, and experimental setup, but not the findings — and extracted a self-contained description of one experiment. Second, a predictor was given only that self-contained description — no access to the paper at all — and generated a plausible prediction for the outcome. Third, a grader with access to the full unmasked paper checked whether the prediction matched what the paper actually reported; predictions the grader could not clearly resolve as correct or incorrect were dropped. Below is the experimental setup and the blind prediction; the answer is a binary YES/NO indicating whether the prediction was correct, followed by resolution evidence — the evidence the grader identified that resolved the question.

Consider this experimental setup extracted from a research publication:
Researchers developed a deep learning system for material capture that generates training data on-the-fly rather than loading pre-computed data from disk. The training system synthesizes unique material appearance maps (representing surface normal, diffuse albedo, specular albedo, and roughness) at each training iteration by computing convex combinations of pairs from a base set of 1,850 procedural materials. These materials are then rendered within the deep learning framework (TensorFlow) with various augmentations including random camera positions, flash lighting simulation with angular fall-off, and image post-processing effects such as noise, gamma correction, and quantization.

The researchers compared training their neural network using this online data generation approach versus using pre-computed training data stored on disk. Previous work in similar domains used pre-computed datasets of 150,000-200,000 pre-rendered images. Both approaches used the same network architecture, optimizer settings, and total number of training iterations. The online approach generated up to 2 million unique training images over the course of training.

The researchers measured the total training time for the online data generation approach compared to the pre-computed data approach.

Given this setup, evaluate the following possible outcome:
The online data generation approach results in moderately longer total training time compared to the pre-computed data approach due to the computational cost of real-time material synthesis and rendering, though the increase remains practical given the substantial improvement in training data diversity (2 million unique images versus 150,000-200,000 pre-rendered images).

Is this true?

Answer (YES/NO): NO